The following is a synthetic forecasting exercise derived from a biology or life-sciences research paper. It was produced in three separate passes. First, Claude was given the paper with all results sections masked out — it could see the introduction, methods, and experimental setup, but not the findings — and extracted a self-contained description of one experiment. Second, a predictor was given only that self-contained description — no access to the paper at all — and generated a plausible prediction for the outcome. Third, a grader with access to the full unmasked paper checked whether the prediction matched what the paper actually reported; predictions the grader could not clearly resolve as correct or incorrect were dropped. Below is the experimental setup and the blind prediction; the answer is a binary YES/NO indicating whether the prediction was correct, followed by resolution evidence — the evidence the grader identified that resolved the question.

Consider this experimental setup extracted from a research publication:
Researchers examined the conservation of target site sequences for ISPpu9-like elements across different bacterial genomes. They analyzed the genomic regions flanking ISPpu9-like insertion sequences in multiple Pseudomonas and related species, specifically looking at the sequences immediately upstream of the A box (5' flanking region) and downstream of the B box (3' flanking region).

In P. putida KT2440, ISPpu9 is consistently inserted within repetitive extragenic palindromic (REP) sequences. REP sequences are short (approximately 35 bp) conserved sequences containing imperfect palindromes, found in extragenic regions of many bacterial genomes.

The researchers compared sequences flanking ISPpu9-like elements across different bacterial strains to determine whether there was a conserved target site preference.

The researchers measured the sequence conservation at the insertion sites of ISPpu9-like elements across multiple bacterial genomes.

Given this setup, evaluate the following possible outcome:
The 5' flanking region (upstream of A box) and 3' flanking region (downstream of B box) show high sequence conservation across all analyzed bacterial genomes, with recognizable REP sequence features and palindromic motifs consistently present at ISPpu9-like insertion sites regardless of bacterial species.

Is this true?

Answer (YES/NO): NO